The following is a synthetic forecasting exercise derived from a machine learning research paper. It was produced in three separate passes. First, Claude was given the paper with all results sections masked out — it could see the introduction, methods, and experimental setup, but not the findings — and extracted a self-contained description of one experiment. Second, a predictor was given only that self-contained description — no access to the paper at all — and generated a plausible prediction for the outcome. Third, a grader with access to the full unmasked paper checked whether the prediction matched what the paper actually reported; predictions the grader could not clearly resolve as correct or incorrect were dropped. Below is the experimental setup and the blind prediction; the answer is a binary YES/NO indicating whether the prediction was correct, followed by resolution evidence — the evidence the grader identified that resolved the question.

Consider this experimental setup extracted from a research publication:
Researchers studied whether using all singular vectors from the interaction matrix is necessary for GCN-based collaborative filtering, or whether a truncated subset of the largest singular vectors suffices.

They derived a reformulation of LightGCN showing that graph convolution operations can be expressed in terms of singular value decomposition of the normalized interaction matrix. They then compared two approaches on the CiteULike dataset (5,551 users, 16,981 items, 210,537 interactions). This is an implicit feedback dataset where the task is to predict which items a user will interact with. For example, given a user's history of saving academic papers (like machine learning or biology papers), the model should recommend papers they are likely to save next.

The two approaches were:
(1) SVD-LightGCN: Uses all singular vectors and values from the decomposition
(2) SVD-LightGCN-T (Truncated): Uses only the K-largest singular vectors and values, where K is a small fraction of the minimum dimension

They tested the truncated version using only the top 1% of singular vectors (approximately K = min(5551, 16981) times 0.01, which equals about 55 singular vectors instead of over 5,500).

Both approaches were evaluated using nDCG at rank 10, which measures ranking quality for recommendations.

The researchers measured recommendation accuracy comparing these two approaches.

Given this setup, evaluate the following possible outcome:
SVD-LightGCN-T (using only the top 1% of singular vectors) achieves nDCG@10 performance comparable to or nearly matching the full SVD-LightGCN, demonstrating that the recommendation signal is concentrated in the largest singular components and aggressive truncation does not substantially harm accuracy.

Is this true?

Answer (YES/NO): NO